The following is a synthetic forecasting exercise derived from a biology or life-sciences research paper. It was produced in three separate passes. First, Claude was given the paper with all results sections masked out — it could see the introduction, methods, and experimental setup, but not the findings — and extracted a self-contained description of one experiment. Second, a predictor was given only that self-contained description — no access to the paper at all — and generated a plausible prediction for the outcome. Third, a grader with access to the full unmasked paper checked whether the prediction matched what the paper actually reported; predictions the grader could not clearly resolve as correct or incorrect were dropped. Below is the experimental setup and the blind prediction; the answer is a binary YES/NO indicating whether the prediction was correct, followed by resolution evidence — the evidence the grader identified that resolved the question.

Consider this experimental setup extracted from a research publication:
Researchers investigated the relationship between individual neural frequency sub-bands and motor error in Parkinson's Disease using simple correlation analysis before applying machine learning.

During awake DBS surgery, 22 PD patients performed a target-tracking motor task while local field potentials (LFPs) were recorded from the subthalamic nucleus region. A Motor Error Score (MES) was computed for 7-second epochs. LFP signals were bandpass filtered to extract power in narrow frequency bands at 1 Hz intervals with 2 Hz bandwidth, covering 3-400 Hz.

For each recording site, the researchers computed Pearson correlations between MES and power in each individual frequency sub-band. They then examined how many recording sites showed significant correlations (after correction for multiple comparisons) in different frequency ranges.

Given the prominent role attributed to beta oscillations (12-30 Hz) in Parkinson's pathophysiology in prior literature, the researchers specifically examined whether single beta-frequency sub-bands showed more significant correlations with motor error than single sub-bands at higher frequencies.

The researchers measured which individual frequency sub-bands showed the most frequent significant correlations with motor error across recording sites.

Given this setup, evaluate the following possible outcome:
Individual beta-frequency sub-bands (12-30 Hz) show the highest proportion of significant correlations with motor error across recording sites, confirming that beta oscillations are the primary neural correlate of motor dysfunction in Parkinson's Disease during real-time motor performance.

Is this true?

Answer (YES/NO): NO